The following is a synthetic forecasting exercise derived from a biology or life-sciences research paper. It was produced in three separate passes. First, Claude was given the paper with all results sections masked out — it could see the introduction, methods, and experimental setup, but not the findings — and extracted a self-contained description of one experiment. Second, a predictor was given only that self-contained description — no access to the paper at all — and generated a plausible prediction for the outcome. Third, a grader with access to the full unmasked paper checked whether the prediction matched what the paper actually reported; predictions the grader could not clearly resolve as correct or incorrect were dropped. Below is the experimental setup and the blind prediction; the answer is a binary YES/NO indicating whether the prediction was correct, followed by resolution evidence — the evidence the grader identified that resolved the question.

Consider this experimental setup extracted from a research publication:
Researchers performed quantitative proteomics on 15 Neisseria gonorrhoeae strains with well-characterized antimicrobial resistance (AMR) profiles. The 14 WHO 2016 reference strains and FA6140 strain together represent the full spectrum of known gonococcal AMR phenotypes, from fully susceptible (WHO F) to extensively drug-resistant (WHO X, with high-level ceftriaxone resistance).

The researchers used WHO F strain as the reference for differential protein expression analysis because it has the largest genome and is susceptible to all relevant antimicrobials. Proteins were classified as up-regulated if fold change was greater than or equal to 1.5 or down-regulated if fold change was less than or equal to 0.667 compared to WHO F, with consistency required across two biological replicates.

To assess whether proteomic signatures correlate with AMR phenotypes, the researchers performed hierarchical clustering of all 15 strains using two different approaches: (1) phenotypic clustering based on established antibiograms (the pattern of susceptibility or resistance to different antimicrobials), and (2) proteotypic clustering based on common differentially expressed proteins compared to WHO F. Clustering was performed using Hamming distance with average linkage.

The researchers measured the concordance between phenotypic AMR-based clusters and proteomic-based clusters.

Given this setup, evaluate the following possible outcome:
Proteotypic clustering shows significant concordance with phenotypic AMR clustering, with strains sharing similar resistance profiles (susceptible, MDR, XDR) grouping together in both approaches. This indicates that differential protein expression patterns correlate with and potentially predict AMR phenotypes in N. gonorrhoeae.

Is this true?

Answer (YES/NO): YES